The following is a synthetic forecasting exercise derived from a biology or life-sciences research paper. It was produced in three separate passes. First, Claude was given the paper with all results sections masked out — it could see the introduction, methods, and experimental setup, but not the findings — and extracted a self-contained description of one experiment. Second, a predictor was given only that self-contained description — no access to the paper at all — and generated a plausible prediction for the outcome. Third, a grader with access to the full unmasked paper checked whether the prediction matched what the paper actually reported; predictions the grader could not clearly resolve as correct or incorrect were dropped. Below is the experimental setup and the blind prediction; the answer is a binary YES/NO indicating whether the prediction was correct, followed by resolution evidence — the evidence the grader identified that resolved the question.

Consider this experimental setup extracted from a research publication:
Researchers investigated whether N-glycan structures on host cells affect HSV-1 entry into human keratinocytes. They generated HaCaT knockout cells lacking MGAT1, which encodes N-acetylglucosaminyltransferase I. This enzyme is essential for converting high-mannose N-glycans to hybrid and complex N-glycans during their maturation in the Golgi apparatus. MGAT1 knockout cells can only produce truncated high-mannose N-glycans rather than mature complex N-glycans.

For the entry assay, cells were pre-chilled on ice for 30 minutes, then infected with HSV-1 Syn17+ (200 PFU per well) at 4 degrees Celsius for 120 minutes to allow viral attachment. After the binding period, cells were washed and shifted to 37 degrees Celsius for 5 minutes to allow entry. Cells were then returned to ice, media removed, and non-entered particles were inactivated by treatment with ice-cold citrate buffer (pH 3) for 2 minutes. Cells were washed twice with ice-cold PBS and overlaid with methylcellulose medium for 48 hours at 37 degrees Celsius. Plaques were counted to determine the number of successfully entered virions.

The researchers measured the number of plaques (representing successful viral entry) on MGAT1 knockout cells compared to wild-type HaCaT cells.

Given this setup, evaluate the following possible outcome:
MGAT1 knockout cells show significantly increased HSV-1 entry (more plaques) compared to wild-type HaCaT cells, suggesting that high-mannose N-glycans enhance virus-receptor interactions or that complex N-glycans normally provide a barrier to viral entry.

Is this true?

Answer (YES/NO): NO